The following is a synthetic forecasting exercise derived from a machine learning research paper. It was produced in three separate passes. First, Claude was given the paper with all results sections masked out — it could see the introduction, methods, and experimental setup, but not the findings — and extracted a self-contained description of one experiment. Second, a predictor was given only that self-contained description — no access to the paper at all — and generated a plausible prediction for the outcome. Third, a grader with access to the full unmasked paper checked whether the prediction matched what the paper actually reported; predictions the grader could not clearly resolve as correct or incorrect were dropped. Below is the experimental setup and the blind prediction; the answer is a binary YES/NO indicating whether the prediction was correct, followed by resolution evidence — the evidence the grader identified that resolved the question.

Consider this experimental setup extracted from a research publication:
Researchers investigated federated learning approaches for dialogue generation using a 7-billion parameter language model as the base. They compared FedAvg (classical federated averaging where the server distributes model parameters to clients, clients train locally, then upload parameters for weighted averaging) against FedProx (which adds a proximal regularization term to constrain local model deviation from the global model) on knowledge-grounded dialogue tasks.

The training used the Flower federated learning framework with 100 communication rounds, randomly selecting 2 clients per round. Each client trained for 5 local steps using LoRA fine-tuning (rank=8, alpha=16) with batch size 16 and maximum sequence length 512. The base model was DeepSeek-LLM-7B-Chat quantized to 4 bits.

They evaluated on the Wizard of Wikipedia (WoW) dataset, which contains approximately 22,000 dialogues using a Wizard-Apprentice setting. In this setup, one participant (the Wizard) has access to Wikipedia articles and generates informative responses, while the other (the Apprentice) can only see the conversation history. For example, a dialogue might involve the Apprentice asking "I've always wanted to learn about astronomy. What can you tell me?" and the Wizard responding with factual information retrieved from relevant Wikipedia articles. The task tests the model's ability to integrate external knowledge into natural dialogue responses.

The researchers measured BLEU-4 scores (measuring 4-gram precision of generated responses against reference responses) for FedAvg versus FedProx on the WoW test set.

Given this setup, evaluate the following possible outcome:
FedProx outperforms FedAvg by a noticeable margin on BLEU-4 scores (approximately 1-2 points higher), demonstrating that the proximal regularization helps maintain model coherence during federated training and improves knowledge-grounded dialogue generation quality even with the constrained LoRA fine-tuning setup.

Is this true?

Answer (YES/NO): NO